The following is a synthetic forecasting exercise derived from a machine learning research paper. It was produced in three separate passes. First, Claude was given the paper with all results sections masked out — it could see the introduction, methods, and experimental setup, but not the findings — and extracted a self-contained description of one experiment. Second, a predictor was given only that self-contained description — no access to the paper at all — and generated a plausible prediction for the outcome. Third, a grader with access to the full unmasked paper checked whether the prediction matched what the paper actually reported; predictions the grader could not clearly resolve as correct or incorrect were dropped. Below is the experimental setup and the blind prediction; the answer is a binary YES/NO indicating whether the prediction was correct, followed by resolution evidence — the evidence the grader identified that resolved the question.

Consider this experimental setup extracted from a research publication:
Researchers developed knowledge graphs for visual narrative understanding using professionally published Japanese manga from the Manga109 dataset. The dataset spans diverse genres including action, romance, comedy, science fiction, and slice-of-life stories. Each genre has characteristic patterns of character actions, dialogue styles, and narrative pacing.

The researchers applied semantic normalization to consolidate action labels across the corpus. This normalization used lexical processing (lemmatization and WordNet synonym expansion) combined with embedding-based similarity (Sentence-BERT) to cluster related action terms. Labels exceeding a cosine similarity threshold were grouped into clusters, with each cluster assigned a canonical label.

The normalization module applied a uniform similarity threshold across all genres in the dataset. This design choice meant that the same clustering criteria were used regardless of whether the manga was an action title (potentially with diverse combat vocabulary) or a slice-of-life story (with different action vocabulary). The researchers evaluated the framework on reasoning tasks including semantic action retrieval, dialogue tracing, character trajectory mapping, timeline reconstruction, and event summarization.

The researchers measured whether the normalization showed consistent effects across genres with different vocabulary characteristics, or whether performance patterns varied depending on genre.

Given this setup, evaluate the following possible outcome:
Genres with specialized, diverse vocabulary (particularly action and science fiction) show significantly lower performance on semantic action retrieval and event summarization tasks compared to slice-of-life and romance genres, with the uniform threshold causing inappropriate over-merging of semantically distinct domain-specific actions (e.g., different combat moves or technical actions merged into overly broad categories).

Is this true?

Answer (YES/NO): NO